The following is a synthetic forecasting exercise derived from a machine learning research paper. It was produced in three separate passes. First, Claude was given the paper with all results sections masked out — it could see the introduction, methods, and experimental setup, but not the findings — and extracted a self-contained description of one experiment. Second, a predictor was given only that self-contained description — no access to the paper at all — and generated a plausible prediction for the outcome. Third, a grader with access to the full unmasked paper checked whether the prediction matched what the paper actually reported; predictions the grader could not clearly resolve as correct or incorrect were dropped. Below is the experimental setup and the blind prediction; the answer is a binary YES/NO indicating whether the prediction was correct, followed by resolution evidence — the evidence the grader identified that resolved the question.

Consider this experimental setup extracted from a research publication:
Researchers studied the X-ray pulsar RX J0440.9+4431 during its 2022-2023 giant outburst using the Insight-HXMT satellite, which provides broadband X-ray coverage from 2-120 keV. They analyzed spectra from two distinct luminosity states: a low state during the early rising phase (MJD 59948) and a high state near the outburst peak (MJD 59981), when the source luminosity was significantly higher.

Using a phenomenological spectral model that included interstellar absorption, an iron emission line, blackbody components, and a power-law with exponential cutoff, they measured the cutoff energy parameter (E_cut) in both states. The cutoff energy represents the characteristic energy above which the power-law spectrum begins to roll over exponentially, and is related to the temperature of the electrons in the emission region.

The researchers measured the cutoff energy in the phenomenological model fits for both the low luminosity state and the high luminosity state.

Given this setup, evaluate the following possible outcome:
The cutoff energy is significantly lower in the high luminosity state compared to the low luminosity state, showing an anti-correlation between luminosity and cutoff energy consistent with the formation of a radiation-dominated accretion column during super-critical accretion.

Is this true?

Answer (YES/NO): NO